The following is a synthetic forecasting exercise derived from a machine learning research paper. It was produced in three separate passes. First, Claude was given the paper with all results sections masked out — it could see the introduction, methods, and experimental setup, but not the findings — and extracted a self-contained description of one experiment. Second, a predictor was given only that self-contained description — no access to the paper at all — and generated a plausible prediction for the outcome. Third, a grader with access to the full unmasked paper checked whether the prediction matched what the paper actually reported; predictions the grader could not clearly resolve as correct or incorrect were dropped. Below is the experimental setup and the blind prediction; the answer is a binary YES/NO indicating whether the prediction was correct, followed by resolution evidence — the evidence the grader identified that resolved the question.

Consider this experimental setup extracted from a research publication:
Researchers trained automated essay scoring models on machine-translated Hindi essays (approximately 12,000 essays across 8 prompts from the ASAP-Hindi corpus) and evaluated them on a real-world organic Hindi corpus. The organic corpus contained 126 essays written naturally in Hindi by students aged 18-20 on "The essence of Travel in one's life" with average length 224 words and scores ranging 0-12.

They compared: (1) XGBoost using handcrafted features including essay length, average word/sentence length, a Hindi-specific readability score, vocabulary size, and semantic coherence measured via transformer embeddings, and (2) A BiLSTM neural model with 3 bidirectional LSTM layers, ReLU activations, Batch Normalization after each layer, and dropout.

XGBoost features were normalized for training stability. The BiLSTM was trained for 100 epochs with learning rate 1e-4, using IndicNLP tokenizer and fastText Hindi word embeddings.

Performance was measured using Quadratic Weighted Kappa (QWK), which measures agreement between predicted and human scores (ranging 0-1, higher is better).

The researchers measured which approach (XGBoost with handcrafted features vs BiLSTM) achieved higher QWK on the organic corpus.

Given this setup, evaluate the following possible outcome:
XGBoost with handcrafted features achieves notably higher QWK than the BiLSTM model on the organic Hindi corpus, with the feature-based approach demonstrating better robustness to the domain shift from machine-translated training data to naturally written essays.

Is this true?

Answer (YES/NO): NO